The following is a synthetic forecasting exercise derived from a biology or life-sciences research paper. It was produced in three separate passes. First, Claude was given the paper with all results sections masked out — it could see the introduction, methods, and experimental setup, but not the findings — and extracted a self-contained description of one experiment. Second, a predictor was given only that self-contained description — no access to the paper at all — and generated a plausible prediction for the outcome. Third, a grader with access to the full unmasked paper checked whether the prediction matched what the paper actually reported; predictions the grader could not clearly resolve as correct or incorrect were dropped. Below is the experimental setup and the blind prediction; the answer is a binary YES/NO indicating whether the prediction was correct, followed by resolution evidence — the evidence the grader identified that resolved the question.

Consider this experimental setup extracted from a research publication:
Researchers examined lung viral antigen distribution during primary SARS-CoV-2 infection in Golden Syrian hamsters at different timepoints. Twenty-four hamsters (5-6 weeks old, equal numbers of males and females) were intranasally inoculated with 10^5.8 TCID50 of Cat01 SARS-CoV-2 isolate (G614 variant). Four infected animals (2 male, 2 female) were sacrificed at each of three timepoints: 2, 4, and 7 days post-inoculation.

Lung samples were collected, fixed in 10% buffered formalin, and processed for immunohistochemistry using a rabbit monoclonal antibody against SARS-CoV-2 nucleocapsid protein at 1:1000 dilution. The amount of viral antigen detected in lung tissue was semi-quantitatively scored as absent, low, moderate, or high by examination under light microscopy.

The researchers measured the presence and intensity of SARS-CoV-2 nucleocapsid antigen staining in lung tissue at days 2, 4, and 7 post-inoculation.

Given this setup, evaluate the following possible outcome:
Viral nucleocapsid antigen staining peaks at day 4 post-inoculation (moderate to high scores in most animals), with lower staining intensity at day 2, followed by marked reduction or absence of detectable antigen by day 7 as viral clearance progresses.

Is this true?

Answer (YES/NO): YES